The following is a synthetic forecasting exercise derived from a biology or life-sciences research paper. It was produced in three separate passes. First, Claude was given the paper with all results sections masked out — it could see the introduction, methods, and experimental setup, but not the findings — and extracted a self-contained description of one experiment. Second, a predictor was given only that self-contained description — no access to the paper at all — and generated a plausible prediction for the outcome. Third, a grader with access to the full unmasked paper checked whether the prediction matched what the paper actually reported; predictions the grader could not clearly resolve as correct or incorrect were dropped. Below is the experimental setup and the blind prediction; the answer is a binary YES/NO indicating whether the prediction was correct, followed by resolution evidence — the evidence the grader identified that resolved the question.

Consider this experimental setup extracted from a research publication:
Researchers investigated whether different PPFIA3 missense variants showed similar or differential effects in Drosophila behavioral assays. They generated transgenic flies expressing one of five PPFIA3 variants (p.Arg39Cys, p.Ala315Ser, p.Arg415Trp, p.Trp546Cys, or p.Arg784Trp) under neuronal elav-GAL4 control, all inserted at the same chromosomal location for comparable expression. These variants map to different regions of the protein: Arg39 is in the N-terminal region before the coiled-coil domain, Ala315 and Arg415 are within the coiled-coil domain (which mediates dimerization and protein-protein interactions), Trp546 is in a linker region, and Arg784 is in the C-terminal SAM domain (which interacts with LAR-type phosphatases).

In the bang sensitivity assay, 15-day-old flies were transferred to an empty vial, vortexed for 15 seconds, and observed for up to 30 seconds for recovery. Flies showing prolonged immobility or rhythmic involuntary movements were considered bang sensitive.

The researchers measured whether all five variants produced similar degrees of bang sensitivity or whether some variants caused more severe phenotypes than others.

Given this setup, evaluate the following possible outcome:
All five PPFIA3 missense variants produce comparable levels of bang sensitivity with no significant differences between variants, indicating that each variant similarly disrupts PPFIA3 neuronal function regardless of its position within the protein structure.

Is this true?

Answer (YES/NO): NO